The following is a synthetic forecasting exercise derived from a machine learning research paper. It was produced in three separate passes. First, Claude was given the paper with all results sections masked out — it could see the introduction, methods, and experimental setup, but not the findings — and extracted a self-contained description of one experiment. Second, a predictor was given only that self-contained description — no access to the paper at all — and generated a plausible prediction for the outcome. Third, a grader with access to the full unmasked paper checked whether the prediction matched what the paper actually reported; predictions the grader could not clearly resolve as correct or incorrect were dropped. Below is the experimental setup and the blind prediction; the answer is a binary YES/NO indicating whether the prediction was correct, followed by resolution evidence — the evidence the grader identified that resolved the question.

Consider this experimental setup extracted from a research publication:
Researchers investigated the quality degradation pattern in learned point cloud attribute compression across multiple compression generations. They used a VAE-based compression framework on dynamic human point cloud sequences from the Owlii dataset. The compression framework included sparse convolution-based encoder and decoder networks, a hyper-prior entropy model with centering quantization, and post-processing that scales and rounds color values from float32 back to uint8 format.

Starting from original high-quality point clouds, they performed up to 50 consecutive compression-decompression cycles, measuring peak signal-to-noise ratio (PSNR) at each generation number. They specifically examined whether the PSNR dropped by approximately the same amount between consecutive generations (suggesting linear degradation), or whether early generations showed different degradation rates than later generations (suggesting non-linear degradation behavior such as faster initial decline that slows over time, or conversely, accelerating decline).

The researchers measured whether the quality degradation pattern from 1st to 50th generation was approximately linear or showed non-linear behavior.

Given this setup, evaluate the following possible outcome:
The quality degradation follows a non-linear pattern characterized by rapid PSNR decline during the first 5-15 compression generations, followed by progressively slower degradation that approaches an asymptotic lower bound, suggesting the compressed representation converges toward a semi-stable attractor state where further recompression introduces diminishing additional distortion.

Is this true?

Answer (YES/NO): YES